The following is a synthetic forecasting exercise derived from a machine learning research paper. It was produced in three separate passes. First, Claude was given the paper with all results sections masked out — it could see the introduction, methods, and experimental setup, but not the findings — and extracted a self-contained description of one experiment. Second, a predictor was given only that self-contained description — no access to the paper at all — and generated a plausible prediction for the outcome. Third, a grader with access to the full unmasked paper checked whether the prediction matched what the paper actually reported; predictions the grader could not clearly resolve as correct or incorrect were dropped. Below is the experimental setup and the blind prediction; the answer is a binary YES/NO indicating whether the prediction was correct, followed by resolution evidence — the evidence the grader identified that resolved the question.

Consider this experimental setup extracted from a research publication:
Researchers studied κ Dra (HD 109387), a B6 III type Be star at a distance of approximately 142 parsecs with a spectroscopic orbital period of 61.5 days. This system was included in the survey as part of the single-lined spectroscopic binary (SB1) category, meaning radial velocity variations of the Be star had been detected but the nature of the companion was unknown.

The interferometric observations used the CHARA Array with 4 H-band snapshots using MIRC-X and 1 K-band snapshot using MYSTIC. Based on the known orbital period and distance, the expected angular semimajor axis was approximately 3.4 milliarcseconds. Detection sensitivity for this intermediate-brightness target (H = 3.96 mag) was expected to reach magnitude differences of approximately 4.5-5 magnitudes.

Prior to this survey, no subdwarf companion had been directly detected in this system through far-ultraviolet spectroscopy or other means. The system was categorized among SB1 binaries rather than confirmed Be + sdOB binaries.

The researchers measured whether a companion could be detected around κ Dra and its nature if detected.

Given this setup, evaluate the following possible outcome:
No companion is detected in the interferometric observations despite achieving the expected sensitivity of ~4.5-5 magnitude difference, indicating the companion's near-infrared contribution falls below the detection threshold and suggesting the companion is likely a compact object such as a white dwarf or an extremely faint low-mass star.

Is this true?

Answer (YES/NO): NO